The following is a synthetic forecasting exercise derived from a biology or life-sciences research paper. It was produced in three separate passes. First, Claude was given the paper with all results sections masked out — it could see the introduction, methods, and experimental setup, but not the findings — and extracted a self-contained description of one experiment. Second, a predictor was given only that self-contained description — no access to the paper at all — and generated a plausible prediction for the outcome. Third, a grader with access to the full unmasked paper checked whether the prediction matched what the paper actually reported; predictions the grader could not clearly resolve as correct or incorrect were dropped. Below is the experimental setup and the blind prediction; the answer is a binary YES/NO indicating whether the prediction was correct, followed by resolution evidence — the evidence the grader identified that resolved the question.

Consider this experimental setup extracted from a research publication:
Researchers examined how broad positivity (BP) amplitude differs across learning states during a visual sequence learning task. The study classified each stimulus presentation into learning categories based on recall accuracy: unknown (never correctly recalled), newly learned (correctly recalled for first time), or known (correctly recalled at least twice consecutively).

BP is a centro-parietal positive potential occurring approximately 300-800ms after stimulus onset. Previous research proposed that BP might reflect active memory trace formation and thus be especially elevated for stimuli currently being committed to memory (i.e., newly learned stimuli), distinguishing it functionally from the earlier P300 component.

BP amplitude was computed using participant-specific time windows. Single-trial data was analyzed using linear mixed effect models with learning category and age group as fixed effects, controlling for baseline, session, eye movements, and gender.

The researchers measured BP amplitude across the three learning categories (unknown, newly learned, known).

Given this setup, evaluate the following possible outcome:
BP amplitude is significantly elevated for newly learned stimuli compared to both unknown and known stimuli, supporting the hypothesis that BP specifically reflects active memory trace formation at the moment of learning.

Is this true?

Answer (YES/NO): NO